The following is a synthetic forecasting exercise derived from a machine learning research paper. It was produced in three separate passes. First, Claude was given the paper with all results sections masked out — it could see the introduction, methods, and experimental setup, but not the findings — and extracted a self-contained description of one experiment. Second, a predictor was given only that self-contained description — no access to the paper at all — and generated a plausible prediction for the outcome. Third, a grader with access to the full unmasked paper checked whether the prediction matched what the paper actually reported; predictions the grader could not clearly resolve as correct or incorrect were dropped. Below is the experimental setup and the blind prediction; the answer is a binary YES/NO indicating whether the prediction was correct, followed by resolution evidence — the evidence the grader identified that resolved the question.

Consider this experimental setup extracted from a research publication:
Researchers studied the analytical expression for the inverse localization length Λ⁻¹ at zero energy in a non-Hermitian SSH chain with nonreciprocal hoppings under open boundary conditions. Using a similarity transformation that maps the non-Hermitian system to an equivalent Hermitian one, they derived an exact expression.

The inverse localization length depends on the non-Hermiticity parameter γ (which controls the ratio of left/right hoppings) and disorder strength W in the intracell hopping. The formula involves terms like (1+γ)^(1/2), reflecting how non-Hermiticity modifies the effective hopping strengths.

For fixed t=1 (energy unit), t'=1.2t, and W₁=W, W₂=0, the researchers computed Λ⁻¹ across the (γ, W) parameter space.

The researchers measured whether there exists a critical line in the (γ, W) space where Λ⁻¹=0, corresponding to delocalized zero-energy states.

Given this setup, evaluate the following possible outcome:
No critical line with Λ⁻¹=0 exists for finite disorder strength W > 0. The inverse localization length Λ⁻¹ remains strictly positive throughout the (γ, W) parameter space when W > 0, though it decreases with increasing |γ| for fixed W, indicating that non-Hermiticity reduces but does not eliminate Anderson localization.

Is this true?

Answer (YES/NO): NO